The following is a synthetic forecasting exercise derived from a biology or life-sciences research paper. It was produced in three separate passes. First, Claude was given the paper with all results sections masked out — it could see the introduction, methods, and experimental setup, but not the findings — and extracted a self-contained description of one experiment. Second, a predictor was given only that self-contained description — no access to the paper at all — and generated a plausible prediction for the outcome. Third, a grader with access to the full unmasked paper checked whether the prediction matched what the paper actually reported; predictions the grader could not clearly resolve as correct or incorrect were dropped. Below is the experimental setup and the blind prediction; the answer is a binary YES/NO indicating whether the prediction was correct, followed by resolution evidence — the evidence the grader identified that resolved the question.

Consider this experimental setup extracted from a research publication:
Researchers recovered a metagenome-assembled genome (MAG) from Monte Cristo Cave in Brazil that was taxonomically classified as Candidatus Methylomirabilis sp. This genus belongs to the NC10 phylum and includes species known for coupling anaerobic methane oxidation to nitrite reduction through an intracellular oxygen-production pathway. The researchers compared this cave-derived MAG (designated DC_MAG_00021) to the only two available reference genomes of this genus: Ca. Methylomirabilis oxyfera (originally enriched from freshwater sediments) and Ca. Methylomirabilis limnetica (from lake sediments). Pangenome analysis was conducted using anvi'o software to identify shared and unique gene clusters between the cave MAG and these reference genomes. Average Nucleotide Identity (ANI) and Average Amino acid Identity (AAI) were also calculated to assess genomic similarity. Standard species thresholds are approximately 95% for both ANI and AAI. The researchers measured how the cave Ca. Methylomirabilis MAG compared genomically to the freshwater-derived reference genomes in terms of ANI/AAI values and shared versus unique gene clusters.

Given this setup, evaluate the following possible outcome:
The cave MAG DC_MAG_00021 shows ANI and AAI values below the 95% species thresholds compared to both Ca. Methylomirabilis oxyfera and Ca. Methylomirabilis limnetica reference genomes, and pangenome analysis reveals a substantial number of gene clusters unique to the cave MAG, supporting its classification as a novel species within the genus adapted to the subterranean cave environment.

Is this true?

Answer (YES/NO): YES